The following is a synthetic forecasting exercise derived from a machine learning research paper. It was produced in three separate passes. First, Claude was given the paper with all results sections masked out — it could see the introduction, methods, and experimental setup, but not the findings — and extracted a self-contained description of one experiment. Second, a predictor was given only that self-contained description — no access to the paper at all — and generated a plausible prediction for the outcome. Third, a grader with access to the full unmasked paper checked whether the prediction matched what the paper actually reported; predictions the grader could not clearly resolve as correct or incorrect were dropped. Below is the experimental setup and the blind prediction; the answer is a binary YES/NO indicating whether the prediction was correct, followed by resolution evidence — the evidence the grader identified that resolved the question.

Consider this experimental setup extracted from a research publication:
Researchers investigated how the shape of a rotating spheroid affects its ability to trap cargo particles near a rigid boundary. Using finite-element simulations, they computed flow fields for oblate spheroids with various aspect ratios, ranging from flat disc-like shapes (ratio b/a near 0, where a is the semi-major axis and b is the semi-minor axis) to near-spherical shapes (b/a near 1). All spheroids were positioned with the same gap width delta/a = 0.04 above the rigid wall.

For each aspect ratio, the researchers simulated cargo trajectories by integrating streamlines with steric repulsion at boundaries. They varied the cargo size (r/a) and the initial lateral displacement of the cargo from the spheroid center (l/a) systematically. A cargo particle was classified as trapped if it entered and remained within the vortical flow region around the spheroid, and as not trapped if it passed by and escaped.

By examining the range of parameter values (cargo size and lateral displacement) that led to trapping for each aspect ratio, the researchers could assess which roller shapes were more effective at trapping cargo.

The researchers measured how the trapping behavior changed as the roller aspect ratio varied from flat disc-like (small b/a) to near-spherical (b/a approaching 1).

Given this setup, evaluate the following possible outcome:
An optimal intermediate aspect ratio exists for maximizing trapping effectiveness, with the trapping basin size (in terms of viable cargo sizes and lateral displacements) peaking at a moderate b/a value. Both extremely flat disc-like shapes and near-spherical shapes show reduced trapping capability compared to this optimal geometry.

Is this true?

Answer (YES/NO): NO